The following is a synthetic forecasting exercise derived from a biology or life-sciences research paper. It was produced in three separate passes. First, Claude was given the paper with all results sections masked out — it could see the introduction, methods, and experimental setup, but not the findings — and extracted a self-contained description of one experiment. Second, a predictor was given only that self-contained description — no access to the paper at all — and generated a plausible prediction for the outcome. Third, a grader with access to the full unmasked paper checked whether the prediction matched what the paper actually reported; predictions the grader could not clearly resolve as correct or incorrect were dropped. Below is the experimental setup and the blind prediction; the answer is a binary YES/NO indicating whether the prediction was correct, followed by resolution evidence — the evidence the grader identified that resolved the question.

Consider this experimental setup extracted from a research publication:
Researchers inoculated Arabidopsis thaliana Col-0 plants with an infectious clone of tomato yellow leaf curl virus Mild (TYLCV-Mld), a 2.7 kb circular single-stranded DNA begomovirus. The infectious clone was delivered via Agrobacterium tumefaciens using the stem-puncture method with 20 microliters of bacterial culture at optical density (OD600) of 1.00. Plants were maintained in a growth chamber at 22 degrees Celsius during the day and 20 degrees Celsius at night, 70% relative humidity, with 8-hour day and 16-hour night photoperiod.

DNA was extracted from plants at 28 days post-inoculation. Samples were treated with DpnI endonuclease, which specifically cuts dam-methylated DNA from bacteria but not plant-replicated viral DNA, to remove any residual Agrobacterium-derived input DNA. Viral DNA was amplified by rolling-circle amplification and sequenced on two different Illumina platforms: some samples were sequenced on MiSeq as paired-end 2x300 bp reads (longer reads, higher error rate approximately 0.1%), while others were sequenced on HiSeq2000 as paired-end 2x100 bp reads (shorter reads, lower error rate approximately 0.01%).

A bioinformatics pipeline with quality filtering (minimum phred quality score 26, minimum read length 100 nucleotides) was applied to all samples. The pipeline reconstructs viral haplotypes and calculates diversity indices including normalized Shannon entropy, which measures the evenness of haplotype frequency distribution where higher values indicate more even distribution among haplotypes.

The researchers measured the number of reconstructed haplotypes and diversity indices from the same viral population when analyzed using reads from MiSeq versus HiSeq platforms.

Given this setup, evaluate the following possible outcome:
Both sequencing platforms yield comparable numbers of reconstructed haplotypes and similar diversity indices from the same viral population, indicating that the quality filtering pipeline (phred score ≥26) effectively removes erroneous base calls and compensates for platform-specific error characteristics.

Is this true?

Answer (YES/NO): NO